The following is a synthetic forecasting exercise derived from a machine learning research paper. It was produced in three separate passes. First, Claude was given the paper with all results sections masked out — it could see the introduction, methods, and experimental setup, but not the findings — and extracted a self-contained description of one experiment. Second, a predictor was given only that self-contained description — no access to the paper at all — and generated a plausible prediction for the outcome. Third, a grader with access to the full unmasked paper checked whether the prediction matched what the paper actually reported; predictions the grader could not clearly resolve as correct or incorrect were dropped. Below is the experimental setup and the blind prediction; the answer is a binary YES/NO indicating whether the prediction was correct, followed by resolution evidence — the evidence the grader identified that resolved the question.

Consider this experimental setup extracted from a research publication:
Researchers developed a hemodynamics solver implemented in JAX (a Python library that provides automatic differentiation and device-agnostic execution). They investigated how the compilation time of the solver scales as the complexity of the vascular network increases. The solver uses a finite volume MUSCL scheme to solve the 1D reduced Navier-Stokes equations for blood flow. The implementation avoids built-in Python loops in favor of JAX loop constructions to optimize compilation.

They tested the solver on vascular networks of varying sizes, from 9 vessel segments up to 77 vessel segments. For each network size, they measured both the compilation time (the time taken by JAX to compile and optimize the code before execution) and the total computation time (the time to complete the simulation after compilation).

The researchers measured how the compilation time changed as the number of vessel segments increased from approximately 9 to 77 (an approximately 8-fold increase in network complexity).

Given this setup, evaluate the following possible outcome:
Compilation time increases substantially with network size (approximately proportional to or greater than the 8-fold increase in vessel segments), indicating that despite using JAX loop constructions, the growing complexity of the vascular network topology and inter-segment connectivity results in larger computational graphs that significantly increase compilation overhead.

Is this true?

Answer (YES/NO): NO